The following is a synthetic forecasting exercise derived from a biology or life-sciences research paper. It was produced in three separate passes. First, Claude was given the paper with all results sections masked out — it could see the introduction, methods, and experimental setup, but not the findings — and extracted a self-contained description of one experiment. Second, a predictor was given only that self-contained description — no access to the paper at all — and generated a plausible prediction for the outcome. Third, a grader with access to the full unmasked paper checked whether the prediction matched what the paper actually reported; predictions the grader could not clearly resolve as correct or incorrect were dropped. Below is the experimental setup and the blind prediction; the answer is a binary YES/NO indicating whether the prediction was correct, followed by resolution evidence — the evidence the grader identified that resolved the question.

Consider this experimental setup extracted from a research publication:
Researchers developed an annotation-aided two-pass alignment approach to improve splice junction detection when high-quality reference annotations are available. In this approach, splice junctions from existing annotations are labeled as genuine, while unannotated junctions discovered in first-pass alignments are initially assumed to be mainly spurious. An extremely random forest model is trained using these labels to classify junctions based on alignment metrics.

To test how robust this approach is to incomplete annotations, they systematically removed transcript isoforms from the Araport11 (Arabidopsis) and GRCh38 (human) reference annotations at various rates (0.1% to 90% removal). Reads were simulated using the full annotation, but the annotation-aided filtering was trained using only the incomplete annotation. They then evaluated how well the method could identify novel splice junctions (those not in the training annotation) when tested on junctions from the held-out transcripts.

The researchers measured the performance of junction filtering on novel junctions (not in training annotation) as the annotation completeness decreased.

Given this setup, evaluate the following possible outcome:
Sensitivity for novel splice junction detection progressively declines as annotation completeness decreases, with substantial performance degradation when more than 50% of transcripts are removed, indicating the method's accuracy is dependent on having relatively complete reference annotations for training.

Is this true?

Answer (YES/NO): NO